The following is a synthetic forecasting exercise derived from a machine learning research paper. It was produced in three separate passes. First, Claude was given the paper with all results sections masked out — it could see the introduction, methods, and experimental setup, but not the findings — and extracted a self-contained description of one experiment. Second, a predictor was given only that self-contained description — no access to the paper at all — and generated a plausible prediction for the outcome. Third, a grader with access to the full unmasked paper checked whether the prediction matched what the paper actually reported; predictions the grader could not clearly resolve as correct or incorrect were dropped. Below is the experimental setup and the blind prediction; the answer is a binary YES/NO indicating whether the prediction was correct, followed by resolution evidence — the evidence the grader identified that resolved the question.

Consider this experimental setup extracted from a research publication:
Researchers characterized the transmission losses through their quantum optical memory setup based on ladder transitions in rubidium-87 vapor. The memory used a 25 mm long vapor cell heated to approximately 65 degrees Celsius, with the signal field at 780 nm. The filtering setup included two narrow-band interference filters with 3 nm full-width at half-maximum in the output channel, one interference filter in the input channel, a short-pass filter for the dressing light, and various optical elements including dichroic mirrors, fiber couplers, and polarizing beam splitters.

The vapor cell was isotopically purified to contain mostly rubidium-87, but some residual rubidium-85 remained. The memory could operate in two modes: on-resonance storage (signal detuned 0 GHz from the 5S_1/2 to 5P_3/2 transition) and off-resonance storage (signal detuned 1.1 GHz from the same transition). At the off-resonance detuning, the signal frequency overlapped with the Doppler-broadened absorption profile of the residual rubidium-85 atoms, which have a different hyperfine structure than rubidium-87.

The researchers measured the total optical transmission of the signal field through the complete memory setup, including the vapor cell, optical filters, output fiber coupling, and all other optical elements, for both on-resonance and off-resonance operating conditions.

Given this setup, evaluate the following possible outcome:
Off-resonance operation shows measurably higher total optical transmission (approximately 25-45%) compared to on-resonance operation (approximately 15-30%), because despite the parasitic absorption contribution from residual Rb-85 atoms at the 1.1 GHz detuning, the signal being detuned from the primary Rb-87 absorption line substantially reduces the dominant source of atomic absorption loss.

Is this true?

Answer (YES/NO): NO